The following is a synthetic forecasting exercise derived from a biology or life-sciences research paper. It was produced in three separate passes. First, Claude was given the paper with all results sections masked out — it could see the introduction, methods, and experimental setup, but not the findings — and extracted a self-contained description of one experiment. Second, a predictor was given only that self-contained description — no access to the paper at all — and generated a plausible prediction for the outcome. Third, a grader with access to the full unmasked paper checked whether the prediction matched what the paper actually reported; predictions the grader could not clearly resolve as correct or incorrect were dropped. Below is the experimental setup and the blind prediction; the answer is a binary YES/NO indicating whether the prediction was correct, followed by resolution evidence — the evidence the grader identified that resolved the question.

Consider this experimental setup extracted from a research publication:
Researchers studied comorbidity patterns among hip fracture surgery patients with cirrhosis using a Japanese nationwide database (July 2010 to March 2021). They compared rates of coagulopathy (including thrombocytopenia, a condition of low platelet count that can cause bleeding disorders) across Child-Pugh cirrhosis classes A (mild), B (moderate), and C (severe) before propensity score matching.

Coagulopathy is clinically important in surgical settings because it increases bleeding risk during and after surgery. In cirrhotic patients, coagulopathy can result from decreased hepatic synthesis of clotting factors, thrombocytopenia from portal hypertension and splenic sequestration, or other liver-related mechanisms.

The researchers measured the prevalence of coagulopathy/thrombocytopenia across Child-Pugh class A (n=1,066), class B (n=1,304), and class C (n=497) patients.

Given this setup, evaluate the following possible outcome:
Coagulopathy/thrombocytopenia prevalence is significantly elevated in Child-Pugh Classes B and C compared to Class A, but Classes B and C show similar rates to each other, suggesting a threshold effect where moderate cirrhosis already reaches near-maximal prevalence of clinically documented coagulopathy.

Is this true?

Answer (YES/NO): NO